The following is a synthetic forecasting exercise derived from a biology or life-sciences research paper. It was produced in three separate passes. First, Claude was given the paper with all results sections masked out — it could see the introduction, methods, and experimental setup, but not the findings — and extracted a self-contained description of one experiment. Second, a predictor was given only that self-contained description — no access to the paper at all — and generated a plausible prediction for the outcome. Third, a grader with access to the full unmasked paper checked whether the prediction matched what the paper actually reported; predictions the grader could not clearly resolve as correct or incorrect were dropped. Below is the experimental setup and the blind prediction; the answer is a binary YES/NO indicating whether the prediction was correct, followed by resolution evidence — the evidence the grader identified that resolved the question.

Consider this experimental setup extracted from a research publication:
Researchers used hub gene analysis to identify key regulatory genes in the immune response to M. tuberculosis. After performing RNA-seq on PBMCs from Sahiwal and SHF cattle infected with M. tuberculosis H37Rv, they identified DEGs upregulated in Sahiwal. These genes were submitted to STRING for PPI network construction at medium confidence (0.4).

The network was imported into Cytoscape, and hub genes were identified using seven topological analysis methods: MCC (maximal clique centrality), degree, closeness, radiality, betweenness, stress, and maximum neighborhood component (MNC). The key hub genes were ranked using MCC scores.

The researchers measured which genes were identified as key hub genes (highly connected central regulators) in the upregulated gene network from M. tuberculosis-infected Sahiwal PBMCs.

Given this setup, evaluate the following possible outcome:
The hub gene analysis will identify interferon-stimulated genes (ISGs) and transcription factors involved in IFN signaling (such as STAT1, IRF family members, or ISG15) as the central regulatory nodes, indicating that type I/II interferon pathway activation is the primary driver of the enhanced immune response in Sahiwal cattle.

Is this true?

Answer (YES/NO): NO